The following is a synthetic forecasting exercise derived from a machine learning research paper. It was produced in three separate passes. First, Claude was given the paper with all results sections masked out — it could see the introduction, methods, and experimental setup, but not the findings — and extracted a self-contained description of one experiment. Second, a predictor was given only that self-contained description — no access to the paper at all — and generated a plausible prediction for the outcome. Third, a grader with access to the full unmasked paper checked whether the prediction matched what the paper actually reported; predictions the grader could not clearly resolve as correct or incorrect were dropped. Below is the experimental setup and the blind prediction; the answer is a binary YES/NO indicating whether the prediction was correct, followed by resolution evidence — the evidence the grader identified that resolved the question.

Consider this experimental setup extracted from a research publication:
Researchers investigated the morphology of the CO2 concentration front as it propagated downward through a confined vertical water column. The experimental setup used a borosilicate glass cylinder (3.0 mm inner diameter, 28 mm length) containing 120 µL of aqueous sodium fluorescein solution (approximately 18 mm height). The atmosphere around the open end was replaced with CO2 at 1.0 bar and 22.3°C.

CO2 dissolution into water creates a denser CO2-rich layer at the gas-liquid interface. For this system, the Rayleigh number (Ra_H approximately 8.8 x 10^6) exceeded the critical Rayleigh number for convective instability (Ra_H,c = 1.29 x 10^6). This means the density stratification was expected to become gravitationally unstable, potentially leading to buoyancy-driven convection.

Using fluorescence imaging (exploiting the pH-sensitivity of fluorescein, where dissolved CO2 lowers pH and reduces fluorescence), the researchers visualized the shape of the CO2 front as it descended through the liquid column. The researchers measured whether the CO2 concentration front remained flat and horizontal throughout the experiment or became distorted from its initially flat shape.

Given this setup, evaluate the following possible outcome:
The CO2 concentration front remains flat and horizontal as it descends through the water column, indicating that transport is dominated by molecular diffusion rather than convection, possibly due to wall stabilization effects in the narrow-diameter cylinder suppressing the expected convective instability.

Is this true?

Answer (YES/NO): NO